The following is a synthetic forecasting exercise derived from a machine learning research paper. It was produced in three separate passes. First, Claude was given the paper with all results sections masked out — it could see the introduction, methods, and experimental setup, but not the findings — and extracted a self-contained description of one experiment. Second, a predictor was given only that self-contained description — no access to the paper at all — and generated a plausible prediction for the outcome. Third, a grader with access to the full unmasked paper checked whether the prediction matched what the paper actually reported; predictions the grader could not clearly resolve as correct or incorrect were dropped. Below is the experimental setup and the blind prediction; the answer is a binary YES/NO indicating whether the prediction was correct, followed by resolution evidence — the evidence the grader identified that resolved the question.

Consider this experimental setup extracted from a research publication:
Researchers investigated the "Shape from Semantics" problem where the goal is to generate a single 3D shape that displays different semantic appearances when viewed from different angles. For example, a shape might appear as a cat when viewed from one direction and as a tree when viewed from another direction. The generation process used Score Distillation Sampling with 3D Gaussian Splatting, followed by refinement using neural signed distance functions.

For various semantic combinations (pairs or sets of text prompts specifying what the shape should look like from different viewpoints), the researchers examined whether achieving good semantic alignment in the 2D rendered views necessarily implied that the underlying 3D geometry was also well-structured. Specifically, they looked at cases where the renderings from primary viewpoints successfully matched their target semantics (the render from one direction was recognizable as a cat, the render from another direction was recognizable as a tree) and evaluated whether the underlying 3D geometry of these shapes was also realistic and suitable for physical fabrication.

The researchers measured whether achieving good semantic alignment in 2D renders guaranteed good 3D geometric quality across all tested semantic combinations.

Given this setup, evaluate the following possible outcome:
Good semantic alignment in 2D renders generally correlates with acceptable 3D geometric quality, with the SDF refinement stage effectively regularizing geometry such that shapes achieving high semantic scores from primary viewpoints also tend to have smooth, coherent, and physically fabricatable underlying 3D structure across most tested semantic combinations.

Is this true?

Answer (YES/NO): NO